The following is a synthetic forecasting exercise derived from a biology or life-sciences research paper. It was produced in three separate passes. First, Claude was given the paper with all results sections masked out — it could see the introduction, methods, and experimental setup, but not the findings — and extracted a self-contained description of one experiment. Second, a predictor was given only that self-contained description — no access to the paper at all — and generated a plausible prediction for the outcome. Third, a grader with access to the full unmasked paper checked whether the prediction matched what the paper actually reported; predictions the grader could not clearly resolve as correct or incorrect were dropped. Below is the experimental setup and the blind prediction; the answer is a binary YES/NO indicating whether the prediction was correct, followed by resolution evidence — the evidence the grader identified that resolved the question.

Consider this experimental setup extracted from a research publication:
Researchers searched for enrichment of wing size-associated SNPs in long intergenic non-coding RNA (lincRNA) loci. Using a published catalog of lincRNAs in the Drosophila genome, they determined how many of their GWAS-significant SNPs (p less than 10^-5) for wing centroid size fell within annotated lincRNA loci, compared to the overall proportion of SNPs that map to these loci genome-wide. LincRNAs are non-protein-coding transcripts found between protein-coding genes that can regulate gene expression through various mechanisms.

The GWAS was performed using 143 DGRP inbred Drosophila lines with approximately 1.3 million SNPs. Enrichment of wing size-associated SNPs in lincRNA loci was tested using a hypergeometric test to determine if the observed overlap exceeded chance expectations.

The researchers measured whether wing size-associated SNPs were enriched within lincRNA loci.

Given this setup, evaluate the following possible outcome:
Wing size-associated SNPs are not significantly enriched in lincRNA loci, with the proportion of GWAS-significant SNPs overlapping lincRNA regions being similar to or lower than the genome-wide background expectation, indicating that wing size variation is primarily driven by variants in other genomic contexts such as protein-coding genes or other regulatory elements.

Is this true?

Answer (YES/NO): YES